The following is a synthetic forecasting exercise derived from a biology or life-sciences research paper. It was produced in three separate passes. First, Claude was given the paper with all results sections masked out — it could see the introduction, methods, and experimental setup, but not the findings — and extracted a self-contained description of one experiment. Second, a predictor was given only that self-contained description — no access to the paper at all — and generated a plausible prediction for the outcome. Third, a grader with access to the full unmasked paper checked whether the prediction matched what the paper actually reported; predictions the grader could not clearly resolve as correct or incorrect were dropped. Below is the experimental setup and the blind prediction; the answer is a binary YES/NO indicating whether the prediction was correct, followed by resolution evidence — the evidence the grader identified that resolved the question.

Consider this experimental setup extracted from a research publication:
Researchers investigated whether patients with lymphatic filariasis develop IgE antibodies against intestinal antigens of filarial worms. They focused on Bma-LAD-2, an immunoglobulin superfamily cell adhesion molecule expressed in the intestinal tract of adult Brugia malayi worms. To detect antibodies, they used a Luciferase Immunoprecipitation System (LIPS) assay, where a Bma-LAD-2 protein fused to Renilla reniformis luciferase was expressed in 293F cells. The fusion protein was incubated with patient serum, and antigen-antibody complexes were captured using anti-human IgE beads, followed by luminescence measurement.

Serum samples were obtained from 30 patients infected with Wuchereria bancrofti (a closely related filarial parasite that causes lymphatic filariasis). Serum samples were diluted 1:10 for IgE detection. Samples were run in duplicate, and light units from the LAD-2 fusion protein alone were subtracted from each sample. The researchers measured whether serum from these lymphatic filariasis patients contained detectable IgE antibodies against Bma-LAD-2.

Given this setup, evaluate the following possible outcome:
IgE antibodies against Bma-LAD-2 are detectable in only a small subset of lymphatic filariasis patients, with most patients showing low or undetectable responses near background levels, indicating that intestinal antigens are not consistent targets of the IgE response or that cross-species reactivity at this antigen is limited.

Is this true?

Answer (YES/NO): NO